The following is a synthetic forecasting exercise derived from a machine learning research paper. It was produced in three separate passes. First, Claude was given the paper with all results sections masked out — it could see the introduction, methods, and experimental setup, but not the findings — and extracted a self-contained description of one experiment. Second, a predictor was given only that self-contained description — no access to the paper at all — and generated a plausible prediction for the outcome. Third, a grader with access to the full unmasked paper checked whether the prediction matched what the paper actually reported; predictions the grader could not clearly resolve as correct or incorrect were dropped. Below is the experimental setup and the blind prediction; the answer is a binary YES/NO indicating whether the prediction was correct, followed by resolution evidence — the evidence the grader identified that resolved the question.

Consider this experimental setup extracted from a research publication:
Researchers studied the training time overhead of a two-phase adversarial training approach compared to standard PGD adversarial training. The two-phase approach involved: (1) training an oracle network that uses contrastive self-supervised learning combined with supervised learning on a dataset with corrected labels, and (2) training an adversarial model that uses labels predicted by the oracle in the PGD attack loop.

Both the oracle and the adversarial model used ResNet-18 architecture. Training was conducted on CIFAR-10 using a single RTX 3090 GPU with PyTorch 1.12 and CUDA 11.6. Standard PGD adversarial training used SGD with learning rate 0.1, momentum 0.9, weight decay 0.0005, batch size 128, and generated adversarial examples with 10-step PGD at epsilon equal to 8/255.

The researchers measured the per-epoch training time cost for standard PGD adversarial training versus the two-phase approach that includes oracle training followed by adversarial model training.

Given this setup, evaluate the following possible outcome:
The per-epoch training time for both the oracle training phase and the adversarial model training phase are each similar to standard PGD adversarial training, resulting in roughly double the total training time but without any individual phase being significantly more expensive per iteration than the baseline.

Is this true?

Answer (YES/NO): NO